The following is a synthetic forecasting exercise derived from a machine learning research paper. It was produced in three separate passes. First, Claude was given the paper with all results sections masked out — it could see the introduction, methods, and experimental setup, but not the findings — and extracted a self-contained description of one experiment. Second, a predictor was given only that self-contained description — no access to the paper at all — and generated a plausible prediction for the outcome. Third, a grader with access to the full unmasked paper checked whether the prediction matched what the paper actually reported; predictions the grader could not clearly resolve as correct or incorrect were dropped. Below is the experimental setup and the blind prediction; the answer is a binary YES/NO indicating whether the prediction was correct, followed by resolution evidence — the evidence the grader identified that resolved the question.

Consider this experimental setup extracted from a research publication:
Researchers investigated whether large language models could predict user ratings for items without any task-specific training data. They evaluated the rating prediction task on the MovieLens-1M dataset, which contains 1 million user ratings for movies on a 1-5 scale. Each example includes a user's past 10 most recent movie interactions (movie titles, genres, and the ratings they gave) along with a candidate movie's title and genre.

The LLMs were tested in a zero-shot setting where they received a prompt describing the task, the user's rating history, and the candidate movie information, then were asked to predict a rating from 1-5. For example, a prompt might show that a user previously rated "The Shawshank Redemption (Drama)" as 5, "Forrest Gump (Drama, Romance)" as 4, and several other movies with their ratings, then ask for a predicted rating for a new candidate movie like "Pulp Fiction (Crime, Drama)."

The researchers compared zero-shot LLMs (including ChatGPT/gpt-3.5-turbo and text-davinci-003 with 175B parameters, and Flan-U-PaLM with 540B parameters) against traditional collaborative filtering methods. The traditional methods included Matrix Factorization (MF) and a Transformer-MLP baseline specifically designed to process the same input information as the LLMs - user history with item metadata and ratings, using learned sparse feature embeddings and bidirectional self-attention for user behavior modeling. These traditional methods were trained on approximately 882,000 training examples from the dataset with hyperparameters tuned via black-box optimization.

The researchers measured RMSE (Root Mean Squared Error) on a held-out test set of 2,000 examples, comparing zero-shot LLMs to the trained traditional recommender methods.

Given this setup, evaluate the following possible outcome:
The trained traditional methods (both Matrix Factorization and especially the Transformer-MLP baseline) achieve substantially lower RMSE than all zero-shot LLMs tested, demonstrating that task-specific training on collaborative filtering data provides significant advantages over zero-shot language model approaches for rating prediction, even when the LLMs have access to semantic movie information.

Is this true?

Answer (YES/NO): YES